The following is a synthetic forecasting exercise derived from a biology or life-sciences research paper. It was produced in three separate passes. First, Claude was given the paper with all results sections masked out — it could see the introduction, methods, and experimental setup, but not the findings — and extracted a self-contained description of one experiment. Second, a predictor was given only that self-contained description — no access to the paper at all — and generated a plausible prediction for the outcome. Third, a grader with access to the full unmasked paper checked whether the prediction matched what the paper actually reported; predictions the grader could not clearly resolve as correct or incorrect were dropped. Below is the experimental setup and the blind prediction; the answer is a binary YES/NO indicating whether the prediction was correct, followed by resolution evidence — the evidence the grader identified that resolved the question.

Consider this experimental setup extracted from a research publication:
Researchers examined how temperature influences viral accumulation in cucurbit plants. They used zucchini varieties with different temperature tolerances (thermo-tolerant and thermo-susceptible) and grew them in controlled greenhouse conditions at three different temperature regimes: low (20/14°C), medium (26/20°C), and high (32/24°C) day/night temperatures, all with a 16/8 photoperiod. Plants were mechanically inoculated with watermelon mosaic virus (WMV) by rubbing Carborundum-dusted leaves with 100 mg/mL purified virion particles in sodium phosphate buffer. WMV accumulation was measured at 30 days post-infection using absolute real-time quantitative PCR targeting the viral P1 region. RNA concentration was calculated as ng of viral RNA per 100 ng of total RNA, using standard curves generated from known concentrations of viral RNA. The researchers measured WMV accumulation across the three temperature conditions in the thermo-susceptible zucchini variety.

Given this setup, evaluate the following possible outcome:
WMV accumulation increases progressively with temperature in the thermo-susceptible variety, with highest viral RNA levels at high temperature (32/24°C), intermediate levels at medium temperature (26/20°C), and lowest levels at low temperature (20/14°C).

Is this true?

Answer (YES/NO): NO